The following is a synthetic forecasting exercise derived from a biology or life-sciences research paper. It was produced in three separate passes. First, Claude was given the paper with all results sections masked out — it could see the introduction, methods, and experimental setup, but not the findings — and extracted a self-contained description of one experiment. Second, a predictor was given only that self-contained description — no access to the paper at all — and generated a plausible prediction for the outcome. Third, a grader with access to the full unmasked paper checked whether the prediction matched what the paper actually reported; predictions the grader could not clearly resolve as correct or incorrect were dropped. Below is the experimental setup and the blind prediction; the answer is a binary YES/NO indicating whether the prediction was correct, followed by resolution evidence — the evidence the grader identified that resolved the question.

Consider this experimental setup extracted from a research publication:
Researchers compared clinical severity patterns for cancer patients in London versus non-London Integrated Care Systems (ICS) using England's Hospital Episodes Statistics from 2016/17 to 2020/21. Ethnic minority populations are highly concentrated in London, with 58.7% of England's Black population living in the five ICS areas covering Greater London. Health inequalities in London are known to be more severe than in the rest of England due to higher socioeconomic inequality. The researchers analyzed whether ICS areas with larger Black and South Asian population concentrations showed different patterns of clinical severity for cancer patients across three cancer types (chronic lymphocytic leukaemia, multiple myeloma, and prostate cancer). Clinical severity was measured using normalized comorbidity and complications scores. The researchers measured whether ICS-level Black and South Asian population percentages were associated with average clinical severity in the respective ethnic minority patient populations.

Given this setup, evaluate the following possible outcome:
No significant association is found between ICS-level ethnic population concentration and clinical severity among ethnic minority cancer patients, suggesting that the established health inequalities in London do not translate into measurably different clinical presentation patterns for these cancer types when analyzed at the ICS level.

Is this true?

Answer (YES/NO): NO